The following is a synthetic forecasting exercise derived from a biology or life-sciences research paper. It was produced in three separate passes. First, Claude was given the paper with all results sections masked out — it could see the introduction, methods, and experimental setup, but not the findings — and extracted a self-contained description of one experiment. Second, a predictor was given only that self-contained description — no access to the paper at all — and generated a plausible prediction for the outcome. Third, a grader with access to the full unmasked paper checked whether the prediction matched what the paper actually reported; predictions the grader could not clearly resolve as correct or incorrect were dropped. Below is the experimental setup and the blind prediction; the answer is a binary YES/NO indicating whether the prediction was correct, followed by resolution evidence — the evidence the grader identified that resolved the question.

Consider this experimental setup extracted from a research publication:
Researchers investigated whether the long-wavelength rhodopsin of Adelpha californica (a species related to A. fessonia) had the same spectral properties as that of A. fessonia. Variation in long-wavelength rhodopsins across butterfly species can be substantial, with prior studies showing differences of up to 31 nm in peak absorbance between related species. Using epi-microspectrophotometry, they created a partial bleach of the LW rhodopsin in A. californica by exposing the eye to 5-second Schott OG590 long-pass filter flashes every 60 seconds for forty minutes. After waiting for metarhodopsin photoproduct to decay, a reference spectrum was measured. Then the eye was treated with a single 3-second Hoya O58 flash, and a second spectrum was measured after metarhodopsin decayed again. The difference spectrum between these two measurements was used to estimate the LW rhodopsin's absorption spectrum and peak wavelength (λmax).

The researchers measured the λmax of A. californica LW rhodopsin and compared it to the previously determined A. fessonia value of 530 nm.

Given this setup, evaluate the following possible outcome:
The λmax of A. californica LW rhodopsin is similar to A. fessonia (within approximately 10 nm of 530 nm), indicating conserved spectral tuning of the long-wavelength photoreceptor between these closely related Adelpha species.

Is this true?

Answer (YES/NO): YES